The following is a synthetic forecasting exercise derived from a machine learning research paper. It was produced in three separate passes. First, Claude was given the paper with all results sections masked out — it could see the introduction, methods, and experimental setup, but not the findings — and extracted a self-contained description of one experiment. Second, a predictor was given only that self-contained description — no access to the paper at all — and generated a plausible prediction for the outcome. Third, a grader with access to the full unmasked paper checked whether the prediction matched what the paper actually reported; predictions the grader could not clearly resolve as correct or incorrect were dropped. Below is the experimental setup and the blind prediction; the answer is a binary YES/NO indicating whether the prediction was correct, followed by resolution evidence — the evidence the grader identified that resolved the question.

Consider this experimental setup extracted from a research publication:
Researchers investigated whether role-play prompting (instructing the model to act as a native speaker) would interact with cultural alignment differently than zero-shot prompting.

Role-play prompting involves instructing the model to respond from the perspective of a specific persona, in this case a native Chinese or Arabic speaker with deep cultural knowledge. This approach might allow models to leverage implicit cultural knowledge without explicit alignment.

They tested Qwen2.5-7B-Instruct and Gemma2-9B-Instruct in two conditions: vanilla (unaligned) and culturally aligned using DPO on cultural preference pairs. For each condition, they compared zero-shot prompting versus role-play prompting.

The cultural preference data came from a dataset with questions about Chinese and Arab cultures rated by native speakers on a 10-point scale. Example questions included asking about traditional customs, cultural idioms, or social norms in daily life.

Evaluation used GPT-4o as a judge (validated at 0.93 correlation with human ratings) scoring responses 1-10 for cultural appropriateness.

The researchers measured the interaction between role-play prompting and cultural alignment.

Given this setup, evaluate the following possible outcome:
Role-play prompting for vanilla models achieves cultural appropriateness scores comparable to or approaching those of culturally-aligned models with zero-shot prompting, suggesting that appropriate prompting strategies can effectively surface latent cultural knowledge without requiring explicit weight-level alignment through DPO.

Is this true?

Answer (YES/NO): NO